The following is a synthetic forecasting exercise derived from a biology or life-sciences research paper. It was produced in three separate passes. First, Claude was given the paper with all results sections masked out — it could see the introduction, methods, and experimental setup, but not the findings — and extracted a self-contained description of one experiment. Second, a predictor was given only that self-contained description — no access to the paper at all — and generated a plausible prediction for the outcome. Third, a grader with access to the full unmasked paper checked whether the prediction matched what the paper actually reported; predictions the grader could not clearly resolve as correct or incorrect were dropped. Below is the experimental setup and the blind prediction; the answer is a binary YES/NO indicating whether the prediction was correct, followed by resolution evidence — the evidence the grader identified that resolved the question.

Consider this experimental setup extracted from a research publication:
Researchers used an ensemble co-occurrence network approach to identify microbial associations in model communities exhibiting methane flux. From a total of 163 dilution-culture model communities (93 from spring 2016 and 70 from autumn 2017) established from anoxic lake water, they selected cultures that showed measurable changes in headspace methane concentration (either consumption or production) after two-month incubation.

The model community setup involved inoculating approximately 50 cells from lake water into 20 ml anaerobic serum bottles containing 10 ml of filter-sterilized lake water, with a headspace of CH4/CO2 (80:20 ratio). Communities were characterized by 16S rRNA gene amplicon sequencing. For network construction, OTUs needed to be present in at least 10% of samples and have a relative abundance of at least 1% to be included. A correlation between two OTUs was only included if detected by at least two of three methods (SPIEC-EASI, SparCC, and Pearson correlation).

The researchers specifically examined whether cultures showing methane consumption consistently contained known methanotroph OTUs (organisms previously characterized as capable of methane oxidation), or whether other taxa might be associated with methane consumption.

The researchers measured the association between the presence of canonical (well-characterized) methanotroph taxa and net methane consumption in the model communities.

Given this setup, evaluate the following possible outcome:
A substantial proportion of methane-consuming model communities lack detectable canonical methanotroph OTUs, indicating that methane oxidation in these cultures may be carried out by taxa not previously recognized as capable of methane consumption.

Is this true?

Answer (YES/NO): YES